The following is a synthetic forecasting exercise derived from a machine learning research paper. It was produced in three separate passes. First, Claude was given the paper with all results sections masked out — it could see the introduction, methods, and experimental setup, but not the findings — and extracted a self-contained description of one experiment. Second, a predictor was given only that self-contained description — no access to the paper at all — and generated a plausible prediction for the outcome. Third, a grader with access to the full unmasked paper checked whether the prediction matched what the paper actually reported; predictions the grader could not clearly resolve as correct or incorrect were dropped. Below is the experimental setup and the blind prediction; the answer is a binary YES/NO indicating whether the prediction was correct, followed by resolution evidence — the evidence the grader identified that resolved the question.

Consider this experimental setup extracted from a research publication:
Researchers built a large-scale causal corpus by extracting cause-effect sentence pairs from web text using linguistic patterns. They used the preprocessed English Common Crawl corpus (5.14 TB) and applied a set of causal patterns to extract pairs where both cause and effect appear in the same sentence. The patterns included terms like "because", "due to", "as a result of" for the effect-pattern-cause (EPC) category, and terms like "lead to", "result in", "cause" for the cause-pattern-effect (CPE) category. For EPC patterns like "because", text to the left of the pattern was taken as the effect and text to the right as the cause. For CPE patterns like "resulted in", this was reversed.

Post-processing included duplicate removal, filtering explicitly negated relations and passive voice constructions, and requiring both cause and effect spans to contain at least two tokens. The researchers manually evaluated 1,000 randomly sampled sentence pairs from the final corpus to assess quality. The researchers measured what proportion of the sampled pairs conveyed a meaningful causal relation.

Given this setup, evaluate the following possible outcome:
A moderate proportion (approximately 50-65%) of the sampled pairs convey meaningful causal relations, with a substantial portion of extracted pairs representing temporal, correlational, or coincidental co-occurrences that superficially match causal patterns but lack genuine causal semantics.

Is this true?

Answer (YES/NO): NO